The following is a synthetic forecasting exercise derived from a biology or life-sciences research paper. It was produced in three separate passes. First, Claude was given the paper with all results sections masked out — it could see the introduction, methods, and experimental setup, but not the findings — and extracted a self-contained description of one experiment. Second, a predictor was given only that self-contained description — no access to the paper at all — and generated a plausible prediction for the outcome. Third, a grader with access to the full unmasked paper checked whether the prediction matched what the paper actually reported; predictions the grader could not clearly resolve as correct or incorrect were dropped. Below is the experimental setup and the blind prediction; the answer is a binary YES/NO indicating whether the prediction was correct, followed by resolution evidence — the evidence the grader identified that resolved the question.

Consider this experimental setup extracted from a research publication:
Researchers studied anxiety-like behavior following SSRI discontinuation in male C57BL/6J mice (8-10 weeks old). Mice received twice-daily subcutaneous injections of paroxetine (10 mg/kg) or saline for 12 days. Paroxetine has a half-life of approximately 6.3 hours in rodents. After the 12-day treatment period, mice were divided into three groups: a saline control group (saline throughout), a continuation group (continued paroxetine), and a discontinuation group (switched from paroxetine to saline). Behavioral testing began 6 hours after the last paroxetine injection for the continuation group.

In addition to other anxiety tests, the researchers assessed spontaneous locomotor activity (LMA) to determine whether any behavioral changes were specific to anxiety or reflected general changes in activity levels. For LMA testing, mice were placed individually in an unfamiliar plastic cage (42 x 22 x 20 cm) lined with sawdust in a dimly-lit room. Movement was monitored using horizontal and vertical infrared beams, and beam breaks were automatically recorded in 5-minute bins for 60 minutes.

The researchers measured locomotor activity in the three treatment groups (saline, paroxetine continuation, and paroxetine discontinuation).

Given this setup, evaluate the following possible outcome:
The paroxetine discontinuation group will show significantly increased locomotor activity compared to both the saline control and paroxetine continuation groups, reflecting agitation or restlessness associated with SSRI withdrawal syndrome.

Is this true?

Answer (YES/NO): NO